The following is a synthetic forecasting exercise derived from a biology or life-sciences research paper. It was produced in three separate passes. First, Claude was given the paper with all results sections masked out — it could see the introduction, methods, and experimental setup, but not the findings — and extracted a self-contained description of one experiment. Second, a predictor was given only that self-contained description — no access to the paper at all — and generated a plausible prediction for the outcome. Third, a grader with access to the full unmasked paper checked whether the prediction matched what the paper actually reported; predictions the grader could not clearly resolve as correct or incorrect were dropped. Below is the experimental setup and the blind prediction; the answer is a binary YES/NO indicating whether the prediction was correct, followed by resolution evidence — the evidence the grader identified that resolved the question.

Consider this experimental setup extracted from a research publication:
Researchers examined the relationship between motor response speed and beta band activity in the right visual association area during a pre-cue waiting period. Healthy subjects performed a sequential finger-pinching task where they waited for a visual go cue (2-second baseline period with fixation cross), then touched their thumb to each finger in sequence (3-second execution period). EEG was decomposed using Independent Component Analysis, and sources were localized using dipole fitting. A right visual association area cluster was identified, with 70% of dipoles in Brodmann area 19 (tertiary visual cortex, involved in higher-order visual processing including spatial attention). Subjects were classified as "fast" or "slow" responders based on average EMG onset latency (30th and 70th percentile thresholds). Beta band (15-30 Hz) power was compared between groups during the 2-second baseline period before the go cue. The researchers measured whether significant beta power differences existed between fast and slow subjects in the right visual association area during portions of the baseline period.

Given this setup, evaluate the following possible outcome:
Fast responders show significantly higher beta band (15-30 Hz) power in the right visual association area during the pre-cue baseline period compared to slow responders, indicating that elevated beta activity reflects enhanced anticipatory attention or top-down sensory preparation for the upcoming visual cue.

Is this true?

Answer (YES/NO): YES